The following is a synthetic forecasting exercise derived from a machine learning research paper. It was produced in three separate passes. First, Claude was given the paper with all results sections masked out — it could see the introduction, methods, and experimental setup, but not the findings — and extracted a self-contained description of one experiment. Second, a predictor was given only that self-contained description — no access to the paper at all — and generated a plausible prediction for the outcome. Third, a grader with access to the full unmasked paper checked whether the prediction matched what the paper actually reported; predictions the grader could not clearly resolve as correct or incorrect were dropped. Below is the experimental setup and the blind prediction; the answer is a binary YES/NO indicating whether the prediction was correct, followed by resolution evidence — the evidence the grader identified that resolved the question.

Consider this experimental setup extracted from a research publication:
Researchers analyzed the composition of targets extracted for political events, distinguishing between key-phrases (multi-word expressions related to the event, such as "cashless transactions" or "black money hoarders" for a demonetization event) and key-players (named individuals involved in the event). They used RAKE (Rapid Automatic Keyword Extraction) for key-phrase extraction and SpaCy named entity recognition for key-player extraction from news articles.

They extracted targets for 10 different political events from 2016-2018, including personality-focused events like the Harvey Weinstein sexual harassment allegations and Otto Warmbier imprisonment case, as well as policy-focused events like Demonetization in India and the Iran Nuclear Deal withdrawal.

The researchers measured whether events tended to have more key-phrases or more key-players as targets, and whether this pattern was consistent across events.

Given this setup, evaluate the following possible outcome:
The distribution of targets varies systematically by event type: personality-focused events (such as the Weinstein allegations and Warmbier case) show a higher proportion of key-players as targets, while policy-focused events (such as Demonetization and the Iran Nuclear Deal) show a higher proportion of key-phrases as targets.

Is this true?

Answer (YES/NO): NO